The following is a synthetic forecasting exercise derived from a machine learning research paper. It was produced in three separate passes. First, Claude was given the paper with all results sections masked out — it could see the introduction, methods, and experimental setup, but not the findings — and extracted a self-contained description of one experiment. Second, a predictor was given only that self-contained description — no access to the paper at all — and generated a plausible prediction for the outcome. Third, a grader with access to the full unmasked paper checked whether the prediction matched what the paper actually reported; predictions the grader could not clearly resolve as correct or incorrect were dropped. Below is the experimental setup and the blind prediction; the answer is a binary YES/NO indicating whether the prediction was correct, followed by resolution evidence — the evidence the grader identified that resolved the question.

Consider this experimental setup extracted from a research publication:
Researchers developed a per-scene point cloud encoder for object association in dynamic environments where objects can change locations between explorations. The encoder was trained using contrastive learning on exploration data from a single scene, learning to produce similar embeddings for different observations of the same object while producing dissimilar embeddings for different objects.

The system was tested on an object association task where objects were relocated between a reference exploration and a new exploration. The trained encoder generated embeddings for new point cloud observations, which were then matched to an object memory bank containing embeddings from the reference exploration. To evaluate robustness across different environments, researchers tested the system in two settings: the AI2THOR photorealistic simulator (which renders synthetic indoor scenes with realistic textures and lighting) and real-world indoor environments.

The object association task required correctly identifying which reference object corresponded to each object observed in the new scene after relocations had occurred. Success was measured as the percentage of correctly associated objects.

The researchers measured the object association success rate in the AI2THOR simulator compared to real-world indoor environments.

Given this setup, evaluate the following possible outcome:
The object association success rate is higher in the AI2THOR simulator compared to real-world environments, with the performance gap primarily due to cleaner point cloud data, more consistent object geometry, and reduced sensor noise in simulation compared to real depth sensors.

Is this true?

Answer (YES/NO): NO